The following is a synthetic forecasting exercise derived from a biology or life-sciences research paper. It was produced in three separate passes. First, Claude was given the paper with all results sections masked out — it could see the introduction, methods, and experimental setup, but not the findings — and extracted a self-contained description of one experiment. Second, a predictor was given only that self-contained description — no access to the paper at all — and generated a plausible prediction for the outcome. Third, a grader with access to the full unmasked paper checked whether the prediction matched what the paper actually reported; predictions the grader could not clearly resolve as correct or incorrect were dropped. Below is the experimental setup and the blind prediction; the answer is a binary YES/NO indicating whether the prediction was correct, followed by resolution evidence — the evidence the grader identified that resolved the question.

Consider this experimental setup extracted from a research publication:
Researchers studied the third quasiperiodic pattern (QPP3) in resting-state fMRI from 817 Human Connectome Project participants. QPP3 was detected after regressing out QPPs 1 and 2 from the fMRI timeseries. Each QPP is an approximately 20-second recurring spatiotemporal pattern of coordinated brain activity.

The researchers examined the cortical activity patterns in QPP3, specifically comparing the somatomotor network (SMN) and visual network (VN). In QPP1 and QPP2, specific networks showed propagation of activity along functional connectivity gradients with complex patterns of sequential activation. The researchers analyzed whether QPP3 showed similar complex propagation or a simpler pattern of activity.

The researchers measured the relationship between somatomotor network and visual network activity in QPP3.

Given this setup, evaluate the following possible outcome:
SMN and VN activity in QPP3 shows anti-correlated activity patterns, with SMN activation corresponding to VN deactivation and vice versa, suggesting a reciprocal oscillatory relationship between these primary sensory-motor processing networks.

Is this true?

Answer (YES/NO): YES